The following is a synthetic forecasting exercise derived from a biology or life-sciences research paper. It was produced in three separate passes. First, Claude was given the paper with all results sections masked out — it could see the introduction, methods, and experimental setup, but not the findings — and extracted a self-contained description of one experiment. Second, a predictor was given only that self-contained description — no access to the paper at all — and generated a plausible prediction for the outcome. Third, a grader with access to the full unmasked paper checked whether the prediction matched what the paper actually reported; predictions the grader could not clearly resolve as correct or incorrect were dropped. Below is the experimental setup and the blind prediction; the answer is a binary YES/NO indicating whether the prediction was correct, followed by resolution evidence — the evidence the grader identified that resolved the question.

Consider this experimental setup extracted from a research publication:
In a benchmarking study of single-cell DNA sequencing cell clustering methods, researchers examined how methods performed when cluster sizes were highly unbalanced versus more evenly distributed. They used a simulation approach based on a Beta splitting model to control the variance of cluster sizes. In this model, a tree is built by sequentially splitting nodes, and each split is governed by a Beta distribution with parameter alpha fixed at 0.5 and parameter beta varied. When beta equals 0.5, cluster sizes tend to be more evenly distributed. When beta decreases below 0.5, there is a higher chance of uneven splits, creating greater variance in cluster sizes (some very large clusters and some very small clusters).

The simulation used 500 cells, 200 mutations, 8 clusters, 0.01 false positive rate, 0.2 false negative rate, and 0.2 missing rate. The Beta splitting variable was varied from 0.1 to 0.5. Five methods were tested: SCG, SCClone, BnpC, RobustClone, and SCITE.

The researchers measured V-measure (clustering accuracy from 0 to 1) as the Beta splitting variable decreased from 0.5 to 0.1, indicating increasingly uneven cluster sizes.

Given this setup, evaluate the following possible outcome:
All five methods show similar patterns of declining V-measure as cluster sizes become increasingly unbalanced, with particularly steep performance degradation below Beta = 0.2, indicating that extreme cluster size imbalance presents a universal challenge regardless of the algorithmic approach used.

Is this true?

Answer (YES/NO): NO